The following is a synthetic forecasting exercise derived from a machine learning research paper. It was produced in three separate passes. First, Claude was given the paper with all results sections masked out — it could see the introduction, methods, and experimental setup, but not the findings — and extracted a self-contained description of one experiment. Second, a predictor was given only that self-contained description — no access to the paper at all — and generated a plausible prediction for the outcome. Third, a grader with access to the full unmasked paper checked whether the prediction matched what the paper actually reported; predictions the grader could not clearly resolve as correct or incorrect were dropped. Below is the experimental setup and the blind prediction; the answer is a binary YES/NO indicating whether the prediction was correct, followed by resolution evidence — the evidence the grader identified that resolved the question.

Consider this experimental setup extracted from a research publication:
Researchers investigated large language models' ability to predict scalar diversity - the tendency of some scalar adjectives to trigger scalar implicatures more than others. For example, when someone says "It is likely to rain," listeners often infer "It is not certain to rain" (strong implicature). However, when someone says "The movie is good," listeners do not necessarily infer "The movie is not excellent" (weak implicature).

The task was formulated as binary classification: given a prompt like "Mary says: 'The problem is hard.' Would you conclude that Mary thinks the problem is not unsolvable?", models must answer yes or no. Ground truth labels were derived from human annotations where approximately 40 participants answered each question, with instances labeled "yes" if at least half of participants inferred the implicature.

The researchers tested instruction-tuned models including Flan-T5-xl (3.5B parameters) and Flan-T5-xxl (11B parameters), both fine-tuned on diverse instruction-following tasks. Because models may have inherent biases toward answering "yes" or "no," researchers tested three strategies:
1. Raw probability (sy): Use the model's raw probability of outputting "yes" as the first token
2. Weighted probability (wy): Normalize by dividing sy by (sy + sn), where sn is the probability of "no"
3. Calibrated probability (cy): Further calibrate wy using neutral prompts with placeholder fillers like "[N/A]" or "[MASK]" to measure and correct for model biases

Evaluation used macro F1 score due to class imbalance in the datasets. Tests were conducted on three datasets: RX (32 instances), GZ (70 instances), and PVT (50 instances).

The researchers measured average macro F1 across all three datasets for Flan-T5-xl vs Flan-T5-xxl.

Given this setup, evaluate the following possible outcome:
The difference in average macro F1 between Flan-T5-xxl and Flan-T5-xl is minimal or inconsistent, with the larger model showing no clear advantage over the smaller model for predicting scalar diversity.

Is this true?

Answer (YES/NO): NO